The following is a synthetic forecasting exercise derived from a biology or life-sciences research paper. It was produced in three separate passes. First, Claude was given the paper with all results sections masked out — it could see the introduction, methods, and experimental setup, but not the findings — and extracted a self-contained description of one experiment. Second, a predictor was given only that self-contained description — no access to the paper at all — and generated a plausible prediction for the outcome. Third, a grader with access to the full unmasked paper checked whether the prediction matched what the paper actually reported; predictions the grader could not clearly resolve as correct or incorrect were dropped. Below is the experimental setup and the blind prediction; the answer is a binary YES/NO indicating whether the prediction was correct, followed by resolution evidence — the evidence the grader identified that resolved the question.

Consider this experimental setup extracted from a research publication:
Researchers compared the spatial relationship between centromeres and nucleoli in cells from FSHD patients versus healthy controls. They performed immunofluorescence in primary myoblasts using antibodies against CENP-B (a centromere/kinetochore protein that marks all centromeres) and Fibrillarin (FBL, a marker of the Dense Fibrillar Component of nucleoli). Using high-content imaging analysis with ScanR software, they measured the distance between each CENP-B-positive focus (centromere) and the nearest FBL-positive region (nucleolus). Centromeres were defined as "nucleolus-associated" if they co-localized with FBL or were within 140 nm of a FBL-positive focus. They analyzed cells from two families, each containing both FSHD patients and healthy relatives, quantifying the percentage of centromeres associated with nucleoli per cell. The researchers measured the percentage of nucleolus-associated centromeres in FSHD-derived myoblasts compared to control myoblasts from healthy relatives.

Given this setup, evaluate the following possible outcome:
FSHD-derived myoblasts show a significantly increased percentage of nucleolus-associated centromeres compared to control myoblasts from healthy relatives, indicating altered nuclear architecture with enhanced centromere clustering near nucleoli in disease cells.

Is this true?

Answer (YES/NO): YES